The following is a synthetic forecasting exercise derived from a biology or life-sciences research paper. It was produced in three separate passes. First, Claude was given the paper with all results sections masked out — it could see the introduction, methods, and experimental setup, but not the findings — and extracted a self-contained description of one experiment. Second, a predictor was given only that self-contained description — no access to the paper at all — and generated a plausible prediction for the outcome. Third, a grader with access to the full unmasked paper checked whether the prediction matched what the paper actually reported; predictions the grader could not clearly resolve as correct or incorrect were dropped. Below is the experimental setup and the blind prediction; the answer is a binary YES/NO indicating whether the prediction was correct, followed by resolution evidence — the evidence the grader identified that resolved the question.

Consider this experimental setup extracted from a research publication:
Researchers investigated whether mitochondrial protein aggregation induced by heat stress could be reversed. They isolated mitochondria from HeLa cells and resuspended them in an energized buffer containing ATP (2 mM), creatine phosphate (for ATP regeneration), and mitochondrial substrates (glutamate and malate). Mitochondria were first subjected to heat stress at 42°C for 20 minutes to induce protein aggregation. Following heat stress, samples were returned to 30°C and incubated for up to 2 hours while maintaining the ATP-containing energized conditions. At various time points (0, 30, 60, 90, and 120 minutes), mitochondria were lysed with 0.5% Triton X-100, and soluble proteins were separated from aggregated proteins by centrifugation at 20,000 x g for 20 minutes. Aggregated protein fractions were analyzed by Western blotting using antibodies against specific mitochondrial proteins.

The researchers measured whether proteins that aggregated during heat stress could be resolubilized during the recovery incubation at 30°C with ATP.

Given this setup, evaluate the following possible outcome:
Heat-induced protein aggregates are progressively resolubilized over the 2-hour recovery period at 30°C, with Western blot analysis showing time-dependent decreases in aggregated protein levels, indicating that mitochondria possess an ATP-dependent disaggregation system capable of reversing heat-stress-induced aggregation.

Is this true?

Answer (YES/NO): NO